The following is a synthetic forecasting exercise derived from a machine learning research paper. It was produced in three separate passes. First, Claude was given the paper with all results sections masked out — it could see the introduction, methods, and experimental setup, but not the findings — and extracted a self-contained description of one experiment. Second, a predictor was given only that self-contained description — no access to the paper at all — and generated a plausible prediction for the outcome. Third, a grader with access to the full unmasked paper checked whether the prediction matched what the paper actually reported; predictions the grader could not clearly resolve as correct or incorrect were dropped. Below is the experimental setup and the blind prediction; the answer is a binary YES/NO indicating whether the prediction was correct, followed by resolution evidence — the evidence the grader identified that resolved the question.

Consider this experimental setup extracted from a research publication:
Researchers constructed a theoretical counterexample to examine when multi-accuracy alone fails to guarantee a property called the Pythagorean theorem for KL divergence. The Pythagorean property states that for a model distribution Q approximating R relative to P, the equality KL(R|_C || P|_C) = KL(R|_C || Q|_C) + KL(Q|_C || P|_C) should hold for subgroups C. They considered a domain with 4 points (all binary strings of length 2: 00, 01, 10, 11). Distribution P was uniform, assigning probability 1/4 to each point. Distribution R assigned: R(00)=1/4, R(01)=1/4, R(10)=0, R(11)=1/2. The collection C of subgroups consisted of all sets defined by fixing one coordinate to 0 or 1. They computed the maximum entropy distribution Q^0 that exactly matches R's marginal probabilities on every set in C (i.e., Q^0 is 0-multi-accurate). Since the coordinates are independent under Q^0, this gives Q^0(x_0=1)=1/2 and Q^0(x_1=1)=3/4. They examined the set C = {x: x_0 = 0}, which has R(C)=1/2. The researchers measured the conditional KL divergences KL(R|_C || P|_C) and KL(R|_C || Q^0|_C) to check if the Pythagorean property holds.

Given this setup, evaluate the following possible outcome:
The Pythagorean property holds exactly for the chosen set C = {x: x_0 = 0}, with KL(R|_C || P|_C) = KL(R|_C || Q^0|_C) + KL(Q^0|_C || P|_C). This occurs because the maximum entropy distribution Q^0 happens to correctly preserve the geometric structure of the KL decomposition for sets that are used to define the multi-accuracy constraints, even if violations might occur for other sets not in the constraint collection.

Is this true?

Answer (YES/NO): NO